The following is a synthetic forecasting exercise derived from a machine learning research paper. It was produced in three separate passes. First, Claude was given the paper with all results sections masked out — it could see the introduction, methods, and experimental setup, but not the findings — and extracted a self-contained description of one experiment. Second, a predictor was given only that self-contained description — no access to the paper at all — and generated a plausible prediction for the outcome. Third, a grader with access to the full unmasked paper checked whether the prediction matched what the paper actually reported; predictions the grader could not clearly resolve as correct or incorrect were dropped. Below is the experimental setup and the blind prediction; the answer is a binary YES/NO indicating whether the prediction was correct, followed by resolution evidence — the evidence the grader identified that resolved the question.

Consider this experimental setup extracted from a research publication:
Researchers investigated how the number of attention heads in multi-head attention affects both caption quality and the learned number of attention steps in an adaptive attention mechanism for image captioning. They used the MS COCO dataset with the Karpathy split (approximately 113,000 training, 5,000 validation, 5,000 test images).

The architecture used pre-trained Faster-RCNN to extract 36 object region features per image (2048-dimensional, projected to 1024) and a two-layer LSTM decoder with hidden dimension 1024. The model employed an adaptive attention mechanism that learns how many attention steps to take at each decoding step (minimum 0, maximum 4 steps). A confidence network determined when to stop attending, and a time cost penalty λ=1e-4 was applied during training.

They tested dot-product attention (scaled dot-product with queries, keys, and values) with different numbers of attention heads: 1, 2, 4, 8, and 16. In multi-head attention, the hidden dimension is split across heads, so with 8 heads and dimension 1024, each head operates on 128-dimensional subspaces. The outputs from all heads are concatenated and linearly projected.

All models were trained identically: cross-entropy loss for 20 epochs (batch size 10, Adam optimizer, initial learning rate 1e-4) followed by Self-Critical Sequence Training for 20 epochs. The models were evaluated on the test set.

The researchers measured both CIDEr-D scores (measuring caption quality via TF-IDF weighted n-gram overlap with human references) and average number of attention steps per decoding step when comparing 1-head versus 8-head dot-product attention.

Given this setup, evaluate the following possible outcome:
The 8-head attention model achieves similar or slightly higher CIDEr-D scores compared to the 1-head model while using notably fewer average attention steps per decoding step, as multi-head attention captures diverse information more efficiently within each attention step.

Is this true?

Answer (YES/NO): NO